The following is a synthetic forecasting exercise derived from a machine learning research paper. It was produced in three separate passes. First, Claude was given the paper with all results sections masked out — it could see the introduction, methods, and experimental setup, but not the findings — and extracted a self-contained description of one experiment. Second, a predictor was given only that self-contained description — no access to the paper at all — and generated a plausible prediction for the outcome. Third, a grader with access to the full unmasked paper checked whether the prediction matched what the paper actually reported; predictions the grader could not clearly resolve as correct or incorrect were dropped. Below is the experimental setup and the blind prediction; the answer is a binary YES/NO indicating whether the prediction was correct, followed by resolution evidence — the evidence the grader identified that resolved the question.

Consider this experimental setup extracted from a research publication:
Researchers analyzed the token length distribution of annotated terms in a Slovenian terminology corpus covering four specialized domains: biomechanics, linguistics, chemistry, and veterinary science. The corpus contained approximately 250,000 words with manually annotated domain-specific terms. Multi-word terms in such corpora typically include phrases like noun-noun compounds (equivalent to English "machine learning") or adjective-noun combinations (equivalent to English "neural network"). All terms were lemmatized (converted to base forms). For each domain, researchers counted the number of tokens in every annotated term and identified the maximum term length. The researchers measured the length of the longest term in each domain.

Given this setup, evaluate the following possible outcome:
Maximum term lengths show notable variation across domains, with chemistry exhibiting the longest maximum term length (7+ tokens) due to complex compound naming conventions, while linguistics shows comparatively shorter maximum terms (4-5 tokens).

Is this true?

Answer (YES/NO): NO